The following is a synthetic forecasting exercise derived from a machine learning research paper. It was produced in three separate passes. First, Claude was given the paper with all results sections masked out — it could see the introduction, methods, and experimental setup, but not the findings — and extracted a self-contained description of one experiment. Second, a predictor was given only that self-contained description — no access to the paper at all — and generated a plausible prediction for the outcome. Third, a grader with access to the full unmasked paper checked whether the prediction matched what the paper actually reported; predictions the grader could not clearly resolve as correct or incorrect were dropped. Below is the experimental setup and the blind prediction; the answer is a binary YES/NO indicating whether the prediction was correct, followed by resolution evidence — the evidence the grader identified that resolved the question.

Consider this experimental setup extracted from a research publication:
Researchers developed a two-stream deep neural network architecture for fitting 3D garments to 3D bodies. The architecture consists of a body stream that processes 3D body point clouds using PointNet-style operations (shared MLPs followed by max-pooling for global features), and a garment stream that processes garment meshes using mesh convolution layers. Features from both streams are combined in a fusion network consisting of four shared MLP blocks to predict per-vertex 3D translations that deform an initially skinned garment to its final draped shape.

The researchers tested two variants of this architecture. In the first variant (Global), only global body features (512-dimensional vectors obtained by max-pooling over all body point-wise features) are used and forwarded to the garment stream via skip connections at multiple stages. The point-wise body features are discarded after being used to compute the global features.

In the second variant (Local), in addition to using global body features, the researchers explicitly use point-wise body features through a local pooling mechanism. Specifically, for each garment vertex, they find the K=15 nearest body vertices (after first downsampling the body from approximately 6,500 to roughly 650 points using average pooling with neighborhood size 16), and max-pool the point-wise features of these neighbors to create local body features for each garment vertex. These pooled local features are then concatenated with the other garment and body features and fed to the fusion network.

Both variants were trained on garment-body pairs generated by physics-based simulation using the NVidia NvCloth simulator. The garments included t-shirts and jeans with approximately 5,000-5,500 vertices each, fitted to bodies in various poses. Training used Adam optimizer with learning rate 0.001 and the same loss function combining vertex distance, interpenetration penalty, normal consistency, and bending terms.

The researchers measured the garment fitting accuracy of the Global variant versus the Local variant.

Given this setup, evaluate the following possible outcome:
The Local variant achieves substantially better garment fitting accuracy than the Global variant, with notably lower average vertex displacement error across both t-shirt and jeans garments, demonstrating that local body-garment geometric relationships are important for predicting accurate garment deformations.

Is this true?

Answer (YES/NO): NO